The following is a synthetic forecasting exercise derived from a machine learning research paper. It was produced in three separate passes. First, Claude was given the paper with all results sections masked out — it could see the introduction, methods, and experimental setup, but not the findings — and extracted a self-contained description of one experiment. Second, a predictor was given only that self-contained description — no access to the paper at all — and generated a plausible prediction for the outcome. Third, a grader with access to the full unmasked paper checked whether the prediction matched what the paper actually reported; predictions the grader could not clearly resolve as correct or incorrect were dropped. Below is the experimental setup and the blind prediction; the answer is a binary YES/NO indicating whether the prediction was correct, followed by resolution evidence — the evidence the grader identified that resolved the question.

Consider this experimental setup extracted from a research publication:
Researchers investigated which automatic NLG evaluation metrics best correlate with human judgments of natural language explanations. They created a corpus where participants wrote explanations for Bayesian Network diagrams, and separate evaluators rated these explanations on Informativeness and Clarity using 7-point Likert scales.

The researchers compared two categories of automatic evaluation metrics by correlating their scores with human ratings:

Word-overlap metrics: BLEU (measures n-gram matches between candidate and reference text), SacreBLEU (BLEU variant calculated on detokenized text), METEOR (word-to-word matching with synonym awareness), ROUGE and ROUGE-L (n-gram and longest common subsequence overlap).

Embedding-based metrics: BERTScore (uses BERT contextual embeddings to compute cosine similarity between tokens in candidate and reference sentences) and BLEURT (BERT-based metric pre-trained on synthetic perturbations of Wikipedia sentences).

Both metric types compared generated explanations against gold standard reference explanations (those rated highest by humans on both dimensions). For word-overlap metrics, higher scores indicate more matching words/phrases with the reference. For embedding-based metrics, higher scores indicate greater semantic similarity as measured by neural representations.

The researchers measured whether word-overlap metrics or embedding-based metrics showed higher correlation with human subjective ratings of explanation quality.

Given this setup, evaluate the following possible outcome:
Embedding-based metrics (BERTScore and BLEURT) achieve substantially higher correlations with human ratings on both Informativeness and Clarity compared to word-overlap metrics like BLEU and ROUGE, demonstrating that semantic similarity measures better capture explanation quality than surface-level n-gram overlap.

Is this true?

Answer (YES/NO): YES